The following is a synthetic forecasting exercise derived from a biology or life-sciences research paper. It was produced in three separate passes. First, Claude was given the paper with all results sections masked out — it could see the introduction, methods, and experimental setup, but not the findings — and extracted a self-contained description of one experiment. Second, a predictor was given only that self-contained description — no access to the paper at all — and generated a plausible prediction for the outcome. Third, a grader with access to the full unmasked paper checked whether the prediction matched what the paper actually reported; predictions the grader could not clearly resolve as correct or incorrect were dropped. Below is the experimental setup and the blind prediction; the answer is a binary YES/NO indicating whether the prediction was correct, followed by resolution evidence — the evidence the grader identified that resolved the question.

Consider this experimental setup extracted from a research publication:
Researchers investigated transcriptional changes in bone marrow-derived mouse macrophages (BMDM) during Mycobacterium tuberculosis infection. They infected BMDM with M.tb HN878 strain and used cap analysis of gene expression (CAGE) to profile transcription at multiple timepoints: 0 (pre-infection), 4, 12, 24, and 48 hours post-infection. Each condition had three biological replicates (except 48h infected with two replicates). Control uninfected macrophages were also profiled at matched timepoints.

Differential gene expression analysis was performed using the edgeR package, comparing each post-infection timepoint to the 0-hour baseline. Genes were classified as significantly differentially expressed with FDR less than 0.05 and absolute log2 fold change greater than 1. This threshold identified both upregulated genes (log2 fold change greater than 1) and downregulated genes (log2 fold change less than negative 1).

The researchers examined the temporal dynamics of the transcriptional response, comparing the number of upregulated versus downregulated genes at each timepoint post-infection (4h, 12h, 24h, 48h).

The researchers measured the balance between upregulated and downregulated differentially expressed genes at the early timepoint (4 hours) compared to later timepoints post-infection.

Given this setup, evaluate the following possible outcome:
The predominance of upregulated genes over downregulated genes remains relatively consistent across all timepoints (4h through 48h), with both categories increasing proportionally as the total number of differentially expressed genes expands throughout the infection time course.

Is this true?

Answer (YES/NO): NO